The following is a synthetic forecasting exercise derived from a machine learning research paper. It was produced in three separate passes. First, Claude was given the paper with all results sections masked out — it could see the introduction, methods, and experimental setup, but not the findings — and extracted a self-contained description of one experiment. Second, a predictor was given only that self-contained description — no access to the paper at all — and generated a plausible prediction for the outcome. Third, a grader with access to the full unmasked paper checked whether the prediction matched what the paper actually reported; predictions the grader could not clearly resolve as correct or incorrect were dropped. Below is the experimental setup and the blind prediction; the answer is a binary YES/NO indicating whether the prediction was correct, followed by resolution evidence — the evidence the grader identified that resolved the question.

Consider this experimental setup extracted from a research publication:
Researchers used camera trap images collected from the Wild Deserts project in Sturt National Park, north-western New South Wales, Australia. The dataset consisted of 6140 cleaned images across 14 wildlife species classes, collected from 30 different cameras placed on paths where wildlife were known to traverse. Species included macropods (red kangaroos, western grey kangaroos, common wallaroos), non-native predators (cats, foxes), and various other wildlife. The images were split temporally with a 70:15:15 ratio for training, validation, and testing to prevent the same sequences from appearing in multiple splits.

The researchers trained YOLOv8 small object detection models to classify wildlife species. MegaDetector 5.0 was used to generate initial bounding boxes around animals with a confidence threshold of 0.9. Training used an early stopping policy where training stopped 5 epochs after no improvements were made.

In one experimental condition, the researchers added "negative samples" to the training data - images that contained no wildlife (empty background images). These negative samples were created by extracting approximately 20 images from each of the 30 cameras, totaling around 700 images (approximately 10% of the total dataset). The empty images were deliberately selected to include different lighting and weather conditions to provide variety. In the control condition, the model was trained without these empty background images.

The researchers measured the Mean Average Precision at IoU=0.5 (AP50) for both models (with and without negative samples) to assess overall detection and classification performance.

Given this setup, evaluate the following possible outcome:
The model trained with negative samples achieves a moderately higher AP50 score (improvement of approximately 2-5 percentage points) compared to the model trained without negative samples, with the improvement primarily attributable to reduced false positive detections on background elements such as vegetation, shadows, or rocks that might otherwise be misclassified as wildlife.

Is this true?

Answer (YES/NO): NO